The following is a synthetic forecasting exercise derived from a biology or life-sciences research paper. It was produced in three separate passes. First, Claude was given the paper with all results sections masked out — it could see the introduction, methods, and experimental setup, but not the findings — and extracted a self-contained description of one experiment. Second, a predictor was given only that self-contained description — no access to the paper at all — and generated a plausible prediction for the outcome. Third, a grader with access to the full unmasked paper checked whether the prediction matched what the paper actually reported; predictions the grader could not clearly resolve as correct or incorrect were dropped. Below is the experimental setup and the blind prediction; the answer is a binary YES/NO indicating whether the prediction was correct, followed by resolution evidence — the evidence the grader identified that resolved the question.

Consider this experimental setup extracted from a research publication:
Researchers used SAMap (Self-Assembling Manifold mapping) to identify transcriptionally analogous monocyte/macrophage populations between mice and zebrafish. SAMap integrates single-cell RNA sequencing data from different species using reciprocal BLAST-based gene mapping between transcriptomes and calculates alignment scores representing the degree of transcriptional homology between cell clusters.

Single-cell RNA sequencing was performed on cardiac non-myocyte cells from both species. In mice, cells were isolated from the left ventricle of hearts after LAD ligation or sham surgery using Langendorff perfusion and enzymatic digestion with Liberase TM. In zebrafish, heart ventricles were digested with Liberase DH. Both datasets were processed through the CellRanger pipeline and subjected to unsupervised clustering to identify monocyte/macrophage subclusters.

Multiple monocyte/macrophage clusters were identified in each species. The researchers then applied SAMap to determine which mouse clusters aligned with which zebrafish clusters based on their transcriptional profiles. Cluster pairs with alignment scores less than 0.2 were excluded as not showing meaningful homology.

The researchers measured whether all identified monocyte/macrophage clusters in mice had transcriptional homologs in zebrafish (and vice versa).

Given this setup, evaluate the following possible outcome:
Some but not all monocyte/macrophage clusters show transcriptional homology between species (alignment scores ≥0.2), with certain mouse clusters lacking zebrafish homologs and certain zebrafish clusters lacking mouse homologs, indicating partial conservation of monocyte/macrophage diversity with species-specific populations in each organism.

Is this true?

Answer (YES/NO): YES